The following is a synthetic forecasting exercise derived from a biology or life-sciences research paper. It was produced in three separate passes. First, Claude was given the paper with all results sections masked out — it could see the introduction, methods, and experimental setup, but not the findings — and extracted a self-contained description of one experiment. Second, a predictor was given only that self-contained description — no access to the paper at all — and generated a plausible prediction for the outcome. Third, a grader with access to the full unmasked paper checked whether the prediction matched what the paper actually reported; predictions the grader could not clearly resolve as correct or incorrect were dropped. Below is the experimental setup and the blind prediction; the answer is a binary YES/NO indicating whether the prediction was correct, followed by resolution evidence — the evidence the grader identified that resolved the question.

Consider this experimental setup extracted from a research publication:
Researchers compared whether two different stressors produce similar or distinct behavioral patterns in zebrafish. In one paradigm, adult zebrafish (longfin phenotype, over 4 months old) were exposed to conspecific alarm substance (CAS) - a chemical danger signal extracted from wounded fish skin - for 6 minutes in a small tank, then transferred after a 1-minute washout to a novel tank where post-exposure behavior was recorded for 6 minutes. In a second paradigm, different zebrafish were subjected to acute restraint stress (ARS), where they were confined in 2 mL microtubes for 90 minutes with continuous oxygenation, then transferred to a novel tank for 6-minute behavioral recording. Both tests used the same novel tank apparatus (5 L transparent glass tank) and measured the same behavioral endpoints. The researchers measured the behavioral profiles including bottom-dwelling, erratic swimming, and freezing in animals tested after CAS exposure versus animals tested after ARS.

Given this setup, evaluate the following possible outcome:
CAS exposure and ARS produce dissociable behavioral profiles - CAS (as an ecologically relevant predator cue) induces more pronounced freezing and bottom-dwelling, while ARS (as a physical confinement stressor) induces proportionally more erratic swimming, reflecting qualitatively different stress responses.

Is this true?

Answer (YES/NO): NO